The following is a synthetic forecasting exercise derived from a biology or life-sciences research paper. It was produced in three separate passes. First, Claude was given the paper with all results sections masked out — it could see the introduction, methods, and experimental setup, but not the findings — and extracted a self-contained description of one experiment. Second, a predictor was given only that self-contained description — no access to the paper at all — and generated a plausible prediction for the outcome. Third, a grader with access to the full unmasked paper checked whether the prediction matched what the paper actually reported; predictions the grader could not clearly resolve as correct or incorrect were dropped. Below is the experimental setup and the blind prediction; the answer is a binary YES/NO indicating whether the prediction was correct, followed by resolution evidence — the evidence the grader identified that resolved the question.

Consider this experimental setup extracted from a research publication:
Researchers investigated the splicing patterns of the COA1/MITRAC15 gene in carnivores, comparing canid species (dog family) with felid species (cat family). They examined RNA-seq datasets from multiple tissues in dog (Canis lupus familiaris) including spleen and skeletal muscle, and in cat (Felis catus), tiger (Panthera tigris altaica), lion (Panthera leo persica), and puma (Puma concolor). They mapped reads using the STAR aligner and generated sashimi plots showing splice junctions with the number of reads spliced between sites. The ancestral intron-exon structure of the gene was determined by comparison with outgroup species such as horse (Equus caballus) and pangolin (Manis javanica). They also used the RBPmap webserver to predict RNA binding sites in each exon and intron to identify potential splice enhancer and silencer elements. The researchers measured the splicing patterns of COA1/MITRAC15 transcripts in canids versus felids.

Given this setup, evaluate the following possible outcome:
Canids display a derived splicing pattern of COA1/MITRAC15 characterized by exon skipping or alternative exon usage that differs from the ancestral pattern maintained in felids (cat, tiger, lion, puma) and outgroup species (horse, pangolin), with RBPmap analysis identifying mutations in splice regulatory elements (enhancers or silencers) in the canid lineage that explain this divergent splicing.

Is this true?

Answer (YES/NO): NO